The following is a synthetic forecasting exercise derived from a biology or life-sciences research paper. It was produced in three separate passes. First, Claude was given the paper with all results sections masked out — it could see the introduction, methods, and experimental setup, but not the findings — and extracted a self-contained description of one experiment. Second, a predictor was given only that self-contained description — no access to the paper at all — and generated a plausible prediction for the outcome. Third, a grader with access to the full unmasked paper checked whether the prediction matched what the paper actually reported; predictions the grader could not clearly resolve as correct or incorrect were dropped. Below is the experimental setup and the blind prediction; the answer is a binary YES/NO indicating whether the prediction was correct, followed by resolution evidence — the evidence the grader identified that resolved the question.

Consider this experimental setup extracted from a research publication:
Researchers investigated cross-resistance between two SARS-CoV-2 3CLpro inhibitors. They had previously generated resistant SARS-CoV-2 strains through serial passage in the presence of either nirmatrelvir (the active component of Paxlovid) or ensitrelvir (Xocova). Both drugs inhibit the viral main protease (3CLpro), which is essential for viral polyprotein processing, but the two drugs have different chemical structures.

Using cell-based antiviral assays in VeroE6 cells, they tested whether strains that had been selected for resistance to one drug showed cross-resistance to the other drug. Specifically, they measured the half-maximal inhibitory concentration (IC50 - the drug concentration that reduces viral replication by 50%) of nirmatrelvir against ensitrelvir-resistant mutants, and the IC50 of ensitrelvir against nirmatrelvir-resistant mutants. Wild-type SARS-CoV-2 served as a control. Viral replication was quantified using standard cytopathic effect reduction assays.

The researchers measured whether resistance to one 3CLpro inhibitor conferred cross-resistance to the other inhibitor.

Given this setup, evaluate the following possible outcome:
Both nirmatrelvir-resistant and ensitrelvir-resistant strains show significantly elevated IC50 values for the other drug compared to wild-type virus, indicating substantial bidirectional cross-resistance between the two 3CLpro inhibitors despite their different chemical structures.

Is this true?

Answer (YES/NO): NO